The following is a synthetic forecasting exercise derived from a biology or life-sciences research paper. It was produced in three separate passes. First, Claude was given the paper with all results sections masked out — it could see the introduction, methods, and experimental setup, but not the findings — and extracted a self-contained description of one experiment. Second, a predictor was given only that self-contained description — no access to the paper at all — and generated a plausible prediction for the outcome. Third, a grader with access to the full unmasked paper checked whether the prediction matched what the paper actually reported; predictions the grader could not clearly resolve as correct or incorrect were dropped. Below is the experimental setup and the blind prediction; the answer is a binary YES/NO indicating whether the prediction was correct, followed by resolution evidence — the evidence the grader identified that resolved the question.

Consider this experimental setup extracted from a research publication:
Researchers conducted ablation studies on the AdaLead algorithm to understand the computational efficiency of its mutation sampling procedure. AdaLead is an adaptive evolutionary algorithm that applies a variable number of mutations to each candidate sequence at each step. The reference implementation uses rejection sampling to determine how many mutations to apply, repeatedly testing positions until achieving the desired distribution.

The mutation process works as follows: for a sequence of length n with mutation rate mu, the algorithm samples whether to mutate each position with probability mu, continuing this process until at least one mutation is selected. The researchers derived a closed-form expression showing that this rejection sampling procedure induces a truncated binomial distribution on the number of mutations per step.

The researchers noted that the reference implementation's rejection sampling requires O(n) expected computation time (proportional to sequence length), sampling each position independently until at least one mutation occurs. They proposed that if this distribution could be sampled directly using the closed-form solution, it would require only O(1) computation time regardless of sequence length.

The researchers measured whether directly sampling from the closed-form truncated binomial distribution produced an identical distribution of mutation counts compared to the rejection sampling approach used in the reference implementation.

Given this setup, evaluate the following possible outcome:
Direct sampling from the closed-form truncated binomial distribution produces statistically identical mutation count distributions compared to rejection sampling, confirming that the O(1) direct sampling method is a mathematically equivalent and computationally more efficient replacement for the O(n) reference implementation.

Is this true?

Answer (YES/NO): YES